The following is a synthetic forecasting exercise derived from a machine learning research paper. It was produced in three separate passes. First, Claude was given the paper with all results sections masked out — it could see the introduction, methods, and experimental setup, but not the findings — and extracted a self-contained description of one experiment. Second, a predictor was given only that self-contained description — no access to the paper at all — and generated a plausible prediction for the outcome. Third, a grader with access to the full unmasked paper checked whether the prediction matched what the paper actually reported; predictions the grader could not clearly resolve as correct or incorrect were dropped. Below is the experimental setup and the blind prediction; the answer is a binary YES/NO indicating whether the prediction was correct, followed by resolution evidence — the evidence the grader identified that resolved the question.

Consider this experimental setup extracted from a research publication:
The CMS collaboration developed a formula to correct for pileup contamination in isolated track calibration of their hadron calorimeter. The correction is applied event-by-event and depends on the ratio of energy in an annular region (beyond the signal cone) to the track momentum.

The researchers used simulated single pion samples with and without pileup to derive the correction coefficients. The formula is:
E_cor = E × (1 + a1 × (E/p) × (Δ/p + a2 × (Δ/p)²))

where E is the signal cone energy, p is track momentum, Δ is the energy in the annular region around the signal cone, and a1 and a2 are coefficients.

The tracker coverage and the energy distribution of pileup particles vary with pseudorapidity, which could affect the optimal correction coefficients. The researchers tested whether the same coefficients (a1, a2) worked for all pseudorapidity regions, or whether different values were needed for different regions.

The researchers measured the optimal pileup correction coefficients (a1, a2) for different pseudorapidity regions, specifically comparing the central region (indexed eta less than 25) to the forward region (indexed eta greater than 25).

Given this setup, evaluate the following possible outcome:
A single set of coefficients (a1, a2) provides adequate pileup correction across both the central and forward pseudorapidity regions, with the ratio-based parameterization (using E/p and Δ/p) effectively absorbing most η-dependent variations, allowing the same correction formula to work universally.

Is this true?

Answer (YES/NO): NO